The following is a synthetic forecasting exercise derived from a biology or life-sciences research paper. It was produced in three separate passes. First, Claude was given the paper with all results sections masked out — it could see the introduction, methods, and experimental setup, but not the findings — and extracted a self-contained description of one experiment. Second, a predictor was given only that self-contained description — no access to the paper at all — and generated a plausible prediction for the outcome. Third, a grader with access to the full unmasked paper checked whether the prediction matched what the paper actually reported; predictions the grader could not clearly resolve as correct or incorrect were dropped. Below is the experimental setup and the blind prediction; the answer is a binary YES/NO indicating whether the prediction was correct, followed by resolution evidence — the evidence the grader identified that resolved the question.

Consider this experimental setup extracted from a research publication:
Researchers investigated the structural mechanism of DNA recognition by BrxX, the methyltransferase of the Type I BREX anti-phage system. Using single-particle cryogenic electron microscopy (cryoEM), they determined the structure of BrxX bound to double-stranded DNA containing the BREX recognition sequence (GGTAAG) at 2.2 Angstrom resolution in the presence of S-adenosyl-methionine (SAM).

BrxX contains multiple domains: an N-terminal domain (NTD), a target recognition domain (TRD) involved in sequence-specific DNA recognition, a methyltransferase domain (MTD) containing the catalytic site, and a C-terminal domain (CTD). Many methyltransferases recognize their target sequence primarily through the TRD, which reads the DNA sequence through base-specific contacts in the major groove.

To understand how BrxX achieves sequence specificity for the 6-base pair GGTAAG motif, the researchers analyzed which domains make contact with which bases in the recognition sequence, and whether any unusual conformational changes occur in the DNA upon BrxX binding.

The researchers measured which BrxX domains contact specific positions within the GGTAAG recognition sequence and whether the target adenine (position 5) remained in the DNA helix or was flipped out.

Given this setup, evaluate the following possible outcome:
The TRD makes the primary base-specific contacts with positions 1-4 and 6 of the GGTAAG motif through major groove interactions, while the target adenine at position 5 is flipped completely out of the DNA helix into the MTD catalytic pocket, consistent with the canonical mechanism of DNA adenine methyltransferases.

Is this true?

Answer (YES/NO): NO